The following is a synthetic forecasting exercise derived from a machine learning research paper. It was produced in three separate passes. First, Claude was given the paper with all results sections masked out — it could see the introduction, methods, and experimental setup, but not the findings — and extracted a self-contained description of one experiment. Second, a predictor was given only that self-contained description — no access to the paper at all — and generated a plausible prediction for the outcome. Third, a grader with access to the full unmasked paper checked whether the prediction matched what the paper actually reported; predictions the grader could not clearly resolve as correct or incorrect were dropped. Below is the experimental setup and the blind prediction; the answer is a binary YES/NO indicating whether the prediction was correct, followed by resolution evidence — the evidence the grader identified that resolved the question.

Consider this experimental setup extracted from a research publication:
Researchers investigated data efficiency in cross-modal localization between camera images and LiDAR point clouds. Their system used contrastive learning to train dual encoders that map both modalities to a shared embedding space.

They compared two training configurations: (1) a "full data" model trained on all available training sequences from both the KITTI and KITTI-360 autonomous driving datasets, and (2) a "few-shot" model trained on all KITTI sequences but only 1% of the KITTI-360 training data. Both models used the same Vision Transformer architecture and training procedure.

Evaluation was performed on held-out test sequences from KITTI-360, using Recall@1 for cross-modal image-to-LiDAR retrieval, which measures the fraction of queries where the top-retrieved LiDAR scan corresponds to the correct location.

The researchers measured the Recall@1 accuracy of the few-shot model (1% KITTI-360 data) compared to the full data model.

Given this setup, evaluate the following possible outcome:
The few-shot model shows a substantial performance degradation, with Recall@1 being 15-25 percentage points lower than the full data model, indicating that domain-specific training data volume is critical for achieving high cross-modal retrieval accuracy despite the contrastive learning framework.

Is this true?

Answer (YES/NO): NO